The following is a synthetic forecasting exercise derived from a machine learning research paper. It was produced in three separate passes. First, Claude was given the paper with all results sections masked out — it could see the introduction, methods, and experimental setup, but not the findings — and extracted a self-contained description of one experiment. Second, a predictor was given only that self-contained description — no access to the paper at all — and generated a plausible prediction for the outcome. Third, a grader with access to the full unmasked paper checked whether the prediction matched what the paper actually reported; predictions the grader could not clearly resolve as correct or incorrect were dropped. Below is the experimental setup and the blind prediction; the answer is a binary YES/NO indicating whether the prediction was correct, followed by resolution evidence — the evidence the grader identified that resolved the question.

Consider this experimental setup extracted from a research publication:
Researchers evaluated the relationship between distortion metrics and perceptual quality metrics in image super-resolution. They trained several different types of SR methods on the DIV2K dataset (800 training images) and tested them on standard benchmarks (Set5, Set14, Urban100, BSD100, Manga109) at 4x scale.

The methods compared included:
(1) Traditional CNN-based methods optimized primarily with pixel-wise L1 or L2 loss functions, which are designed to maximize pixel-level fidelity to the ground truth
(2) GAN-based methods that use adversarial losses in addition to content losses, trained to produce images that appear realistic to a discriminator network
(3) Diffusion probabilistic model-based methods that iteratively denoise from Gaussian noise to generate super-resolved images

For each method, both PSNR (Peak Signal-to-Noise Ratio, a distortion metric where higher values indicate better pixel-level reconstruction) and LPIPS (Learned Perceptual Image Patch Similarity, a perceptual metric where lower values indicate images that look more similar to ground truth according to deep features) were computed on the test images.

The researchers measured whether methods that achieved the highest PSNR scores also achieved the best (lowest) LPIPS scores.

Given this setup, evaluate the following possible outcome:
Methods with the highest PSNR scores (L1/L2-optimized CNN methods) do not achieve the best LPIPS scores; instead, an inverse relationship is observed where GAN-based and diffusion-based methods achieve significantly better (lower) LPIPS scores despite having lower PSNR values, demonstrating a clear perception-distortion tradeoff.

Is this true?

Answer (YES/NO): YES